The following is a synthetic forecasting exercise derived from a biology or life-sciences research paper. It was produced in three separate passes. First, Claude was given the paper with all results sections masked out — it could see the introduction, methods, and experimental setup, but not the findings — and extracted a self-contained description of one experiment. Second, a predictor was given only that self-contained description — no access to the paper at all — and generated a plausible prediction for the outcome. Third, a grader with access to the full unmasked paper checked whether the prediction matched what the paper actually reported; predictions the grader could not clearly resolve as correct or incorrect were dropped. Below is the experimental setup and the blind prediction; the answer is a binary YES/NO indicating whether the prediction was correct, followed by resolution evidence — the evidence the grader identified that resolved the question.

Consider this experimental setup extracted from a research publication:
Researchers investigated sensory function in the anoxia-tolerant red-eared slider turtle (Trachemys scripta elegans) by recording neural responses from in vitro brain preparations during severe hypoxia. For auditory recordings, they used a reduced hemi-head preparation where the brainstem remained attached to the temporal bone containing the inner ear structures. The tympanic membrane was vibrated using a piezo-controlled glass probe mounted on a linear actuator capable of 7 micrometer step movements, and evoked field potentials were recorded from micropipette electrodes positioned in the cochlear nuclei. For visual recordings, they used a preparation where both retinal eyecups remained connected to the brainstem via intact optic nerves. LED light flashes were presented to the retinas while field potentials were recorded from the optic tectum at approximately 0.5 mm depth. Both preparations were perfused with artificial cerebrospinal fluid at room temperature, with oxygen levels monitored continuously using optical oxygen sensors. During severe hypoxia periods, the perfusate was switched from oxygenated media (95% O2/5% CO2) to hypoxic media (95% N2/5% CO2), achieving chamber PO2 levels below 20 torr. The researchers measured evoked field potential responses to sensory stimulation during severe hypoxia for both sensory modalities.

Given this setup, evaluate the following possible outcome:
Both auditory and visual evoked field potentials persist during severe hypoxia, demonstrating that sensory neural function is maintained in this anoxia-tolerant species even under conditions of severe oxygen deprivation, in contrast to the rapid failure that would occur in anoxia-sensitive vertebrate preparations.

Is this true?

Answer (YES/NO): NO